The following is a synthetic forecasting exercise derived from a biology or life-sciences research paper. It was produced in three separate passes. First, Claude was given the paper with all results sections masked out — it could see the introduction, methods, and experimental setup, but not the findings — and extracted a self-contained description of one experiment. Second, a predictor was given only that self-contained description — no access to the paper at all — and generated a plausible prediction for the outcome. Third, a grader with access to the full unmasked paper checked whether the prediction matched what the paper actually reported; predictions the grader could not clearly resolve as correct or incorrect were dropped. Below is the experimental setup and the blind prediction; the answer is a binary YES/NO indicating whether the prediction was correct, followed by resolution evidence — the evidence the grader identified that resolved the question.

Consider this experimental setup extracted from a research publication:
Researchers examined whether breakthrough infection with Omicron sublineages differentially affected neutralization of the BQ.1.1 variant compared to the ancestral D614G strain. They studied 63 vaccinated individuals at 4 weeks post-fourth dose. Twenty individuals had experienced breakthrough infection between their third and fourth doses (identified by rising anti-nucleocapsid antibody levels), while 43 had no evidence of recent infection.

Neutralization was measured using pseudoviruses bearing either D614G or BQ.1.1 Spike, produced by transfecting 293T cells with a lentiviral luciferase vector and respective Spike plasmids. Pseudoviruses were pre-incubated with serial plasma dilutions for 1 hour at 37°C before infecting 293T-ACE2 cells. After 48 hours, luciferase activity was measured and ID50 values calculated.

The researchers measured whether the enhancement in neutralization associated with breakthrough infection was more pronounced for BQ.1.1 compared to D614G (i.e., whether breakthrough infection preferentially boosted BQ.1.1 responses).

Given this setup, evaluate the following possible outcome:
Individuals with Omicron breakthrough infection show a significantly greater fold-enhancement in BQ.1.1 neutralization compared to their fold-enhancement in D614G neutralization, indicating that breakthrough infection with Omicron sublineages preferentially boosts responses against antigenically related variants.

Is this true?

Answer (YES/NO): YES